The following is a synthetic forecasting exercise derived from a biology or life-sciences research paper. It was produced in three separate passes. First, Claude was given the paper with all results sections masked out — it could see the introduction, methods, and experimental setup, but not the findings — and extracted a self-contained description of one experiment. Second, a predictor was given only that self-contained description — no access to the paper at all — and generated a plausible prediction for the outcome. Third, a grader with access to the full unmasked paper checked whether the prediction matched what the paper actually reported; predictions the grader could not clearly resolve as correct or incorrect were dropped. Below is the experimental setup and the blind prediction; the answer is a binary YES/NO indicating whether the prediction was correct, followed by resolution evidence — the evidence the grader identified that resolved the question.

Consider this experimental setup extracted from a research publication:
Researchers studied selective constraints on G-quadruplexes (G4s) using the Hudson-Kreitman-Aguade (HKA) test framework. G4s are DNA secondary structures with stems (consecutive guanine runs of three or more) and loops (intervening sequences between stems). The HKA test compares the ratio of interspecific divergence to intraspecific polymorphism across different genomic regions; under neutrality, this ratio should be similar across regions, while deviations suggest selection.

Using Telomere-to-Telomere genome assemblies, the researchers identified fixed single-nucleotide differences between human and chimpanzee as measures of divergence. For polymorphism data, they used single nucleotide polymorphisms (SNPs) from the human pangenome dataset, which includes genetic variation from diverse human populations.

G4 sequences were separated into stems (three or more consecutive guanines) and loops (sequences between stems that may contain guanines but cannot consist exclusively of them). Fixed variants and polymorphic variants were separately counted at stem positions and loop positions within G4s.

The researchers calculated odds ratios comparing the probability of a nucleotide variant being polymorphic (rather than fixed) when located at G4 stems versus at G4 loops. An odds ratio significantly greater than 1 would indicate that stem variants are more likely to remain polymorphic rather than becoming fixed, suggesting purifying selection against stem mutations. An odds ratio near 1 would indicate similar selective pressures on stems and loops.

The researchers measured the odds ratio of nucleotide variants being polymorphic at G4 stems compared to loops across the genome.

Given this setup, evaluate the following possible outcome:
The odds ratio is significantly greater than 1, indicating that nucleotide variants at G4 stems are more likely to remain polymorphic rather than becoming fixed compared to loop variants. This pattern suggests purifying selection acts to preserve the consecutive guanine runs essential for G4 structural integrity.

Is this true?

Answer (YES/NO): YES